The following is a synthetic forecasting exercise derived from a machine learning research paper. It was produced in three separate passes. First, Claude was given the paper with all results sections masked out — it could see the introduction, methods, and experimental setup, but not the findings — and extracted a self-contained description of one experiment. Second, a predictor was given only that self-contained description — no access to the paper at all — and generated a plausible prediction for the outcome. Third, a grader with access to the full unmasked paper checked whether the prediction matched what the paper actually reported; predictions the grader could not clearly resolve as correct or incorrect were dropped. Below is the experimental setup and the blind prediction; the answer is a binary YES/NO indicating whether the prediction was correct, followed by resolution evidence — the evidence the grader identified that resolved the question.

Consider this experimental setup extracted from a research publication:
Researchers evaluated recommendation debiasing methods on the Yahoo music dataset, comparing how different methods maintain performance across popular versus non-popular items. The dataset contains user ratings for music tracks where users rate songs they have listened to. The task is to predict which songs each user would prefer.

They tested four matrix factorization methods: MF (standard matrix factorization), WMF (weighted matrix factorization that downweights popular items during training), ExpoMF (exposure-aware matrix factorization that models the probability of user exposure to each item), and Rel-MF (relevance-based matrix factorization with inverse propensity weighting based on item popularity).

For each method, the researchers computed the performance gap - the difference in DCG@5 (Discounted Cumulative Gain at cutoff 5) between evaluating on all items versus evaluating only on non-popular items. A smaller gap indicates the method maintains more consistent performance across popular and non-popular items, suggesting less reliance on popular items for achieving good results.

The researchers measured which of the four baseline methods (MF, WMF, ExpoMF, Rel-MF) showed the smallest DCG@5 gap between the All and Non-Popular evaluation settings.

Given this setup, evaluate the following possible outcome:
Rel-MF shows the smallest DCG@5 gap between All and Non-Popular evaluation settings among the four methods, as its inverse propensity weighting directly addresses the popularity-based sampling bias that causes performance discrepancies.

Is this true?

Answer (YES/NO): NO